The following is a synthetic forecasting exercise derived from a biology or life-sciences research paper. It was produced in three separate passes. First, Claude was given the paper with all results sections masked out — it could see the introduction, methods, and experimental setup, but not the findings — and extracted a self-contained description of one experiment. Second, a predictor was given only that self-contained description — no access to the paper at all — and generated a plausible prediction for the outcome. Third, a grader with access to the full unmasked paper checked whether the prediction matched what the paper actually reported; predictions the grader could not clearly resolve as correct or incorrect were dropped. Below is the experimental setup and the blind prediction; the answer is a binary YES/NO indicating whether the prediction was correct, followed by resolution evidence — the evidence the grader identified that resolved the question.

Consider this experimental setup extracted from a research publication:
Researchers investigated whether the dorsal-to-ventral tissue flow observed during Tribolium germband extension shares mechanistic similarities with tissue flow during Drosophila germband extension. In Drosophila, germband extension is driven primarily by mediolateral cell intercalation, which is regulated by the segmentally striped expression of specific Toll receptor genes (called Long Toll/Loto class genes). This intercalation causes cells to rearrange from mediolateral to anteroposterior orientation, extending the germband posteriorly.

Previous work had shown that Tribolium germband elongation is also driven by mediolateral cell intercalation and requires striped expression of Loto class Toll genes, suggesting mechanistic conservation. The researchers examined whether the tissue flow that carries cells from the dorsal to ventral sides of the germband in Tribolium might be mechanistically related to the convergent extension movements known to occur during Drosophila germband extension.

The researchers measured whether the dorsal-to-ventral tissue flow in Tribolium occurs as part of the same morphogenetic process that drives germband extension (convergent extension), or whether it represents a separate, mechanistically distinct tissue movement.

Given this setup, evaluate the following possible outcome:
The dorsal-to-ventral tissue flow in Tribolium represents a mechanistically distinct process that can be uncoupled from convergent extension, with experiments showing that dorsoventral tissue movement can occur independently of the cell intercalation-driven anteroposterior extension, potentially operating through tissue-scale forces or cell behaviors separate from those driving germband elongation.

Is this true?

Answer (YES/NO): NO